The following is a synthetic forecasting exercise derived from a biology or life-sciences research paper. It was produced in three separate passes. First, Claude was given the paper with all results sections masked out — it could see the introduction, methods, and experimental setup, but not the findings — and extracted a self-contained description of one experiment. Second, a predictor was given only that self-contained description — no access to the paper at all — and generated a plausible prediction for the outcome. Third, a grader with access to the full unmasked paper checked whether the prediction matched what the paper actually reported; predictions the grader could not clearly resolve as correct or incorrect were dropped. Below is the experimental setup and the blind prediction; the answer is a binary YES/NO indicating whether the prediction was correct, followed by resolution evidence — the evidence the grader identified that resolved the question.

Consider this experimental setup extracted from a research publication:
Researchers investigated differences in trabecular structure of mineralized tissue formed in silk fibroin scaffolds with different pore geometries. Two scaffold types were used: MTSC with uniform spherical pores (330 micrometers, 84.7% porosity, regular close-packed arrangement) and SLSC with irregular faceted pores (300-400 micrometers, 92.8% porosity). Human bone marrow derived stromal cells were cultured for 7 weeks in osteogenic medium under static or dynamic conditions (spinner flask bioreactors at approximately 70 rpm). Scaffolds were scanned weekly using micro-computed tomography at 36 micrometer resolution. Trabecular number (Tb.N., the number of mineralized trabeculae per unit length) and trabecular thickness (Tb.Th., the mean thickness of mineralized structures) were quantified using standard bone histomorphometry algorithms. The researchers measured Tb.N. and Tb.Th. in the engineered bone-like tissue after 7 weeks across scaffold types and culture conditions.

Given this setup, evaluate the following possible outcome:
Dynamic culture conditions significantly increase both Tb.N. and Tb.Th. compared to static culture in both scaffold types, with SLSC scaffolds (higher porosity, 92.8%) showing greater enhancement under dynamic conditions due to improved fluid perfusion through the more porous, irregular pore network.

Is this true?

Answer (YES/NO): NO